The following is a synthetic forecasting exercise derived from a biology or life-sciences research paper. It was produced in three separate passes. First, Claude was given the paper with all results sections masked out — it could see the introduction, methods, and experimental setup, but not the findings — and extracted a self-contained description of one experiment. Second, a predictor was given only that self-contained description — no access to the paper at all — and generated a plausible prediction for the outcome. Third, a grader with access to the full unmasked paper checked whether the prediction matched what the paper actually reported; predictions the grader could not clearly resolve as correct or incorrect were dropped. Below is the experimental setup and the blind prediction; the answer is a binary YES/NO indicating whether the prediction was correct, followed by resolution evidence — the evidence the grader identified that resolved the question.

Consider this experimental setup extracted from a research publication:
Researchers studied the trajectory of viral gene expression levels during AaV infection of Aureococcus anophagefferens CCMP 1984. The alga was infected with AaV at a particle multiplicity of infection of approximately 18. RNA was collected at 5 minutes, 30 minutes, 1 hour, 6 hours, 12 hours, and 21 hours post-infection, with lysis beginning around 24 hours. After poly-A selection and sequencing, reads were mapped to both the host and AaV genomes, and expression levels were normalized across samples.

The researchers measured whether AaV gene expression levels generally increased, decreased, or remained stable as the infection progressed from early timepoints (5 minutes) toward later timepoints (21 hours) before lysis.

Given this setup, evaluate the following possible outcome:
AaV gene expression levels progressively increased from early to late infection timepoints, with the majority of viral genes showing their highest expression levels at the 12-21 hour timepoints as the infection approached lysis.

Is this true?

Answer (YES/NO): YES